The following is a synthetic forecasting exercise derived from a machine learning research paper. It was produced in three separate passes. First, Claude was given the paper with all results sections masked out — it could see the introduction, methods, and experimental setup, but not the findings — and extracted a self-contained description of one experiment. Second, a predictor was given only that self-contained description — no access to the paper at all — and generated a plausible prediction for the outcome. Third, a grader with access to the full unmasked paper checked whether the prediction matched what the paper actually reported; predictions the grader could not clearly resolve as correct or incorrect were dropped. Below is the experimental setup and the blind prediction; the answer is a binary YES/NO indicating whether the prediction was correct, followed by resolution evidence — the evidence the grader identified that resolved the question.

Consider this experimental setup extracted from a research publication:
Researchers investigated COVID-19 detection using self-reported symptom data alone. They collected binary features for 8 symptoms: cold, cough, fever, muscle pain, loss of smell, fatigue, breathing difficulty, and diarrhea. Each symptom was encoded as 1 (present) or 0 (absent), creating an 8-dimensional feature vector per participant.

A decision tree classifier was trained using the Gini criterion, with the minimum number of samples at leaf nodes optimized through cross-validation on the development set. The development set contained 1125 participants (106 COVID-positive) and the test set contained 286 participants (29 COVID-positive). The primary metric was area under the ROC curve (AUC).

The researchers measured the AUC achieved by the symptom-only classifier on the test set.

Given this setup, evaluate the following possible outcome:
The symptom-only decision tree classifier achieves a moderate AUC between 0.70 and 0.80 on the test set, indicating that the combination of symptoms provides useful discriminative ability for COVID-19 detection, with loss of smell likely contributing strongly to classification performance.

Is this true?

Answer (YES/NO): NO